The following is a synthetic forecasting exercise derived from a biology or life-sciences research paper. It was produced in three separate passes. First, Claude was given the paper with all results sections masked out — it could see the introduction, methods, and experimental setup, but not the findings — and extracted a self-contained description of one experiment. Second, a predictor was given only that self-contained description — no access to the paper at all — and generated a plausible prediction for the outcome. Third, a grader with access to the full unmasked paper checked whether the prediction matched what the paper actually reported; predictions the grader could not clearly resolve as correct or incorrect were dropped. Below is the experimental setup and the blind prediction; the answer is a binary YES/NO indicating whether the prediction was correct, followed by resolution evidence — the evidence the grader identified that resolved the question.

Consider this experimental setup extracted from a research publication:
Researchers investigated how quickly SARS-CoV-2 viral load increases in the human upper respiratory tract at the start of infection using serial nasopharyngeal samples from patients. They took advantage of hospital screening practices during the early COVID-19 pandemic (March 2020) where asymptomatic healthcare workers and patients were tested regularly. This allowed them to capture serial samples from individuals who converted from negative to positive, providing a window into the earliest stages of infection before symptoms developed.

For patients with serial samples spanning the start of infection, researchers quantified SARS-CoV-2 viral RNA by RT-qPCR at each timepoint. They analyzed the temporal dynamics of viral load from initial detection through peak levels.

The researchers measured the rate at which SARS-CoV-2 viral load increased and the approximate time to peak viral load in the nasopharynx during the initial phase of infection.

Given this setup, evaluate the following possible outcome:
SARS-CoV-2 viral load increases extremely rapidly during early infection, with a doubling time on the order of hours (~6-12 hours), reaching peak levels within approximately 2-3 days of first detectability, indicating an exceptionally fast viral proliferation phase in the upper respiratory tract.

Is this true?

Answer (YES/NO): YES